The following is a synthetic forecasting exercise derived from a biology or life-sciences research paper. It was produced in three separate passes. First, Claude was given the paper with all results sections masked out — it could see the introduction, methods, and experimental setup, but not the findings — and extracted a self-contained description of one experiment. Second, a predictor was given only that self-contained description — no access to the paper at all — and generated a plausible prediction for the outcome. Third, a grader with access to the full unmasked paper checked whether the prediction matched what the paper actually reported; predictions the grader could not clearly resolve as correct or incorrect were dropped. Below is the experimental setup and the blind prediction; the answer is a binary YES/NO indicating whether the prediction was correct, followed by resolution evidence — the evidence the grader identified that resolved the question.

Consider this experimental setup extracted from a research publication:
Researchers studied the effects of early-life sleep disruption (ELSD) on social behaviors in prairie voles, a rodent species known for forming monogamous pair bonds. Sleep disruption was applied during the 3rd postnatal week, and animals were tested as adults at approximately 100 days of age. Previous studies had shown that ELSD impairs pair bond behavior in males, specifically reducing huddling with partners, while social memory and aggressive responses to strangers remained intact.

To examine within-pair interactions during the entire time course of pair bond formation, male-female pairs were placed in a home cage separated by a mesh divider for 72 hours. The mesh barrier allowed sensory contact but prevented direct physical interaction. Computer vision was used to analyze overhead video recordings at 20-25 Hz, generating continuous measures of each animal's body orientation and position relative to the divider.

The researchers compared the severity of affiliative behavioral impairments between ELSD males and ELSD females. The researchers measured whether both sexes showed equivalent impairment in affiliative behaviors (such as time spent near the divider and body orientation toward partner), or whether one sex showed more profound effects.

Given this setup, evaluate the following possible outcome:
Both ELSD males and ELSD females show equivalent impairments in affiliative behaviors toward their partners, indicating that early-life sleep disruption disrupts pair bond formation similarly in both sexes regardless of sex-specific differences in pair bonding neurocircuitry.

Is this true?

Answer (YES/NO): NO